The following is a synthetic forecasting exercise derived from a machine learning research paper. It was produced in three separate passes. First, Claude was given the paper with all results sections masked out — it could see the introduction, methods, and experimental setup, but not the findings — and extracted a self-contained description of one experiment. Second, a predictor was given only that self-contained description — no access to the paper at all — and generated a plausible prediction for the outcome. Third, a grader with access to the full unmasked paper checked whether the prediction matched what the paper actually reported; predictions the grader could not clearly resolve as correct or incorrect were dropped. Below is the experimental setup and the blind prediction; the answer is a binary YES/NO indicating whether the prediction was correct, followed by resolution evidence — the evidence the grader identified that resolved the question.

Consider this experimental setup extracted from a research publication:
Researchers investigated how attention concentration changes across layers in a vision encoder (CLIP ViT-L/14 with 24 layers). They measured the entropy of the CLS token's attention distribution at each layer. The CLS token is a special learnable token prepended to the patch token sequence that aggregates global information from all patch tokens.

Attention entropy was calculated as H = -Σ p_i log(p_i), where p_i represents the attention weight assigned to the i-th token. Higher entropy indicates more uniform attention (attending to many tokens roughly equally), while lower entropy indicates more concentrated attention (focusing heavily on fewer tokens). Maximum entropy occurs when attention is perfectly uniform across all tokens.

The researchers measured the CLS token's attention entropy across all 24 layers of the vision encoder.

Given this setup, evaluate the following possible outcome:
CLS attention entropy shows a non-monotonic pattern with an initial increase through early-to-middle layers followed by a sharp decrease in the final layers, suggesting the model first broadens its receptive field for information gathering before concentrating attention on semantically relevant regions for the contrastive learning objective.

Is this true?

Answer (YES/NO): NO